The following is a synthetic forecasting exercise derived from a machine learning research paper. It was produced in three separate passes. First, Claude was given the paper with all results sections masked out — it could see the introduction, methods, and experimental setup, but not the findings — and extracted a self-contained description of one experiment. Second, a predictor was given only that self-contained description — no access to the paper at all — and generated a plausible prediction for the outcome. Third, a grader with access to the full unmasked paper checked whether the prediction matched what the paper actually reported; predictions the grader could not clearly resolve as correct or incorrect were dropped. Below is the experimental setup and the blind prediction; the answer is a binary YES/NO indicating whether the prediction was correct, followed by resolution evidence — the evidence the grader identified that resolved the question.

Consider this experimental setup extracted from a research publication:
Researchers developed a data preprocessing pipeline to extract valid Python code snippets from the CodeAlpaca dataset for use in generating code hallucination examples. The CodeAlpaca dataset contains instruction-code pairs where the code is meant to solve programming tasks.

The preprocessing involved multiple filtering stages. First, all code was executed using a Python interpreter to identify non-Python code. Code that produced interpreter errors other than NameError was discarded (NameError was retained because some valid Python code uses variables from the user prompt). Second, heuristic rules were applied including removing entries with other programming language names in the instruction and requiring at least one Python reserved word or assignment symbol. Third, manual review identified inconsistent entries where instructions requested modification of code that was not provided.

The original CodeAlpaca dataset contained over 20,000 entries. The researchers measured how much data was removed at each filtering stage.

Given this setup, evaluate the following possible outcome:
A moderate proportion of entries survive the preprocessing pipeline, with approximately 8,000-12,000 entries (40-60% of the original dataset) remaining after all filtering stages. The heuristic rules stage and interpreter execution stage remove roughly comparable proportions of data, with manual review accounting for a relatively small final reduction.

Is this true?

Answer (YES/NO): NO